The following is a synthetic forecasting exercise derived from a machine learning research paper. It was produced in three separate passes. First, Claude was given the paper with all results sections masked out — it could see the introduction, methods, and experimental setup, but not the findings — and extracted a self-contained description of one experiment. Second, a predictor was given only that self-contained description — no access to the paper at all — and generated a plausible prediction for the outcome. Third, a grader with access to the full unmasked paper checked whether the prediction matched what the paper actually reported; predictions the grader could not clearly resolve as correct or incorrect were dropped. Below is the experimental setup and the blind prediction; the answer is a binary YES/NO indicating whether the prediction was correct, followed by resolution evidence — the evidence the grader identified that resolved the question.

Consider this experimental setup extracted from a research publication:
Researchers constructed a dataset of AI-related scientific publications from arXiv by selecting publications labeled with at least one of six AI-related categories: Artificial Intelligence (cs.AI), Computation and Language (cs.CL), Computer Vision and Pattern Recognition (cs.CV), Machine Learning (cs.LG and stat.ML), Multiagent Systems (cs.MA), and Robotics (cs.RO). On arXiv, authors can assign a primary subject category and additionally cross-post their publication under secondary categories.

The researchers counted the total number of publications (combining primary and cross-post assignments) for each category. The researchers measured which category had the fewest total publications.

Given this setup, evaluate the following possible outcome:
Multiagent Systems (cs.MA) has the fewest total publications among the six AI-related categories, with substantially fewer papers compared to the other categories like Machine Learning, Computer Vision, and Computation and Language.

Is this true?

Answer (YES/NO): YES